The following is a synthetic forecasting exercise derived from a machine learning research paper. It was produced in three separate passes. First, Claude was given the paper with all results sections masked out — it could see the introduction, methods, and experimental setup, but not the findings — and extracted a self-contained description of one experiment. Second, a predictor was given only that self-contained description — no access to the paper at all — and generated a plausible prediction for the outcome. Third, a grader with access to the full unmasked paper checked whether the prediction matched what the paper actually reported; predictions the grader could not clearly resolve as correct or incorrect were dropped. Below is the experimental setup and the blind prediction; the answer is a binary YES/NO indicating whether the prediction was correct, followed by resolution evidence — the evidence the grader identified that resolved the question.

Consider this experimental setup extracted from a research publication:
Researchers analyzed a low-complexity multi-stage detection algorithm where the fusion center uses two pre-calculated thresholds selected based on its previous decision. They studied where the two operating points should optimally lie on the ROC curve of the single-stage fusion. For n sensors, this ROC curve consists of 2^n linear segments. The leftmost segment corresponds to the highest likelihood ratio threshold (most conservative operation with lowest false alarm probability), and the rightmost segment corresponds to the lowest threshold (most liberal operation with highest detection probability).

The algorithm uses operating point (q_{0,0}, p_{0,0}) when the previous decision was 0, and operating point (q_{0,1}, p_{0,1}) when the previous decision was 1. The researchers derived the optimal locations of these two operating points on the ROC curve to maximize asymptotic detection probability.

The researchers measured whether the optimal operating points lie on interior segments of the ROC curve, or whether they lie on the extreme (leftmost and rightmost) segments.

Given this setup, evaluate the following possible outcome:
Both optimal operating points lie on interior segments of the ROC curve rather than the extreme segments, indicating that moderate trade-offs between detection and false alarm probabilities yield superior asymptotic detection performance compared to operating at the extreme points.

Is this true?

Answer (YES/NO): NO